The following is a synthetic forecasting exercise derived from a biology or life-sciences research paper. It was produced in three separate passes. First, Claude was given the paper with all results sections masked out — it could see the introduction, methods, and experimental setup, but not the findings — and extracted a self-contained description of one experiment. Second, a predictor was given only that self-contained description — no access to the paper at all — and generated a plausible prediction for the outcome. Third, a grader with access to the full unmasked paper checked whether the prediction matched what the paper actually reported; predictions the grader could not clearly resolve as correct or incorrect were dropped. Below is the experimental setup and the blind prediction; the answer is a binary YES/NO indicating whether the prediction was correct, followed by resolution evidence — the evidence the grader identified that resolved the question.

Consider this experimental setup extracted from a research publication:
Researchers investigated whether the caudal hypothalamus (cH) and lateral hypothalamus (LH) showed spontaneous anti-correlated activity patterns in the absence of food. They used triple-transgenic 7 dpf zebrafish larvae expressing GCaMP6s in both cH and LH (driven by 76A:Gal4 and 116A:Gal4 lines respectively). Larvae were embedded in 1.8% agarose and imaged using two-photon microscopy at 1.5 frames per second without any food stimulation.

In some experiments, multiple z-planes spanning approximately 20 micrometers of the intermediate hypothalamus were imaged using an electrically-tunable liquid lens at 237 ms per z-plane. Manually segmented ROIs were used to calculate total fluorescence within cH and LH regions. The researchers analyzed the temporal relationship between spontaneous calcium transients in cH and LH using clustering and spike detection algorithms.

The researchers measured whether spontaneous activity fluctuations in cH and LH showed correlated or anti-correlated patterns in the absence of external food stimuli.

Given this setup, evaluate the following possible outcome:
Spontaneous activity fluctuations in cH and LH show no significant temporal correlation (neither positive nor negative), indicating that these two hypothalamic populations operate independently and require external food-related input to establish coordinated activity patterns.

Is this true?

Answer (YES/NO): NO